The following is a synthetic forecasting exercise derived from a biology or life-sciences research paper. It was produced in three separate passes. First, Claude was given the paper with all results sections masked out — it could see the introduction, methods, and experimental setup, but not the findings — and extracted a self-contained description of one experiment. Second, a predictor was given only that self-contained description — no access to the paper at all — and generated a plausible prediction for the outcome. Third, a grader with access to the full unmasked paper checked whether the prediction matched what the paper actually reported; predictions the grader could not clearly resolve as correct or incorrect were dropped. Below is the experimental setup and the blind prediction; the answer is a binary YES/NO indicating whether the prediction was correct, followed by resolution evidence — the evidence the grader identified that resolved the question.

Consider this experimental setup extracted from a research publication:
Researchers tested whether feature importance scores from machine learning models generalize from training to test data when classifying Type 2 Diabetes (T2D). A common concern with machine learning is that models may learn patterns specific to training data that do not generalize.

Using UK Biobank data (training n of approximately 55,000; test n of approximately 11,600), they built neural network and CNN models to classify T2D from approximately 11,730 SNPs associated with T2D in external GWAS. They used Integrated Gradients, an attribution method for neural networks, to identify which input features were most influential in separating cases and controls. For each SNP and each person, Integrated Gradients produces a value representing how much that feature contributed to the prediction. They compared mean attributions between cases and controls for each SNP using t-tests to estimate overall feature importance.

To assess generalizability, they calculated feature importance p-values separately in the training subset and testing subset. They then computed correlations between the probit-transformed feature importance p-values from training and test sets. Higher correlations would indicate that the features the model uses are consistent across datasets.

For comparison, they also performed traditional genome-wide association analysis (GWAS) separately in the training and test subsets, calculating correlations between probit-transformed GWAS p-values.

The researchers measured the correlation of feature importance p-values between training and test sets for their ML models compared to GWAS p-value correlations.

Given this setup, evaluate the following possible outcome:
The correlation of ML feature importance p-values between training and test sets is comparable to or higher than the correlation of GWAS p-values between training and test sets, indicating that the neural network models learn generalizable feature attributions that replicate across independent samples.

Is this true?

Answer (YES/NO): YES